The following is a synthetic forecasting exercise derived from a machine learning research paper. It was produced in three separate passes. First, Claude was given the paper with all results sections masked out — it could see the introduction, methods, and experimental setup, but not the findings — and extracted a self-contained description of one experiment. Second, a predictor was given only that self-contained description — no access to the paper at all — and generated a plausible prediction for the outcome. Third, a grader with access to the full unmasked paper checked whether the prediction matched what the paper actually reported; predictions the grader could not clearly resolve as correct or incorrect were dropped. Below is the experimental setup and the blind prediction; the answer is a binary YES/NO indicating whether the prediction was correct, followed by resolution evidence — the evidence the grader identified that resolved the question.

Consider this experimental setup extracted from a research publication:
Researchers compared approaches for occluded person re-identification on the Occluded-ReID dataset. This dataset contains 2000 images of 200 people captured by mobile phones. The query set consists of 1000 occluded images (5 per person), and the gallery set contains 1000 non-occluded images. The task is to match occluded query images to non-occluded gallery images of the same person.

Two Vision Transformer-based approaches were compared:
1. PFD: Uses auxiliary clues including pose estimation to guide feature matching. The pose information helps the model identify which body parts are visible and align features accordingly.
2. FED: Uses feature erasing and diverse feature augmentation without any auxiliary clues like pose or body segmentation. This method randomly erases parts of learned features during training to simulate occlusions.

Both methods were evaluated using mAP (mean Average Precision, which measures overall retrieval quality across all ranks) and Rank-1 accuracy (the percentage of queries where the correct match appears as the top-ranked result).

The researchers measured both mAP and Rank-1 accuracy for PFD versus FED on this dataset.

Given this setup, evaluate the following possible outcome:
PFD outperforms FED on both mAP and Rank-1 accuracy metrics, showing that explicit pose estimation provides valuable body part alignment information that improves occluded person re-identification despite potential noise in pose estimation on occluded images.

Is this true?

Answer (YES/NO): NO